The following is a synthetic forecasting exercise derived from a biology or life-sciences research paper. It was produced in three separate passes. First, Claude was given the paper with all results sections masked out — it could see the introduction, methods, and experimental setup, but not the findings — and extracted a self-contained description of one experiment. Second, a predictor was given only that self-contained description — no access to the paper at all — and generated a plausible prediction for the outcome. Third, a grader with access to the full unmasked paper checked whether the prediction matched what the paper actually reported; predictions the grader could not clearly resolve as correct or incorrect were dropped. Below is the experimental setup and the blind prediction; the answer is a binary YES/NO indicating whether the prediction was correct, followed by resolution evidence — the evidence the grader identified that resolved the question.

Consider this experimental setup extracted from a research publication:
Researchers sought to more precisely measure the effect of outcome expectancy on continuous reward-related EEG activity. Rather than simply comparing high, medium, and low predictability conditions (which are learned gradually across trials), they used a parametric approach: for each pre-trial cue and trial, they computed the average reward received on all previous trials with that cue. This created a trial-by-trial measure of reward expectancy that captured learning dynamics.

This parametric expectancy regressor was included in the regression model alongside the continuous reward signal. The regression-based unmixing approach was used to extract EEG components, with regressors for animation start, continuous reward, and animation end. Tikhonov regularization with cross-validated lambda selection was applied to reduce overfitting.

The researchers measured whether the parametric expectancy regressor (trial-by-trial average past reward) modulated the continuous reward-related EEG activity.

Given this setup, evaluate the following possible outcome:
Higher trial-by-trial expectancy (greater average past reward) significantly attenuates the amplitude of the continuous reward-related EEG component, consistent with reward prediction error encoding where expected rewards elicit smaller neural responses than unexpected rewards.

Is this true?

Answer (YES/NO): YES